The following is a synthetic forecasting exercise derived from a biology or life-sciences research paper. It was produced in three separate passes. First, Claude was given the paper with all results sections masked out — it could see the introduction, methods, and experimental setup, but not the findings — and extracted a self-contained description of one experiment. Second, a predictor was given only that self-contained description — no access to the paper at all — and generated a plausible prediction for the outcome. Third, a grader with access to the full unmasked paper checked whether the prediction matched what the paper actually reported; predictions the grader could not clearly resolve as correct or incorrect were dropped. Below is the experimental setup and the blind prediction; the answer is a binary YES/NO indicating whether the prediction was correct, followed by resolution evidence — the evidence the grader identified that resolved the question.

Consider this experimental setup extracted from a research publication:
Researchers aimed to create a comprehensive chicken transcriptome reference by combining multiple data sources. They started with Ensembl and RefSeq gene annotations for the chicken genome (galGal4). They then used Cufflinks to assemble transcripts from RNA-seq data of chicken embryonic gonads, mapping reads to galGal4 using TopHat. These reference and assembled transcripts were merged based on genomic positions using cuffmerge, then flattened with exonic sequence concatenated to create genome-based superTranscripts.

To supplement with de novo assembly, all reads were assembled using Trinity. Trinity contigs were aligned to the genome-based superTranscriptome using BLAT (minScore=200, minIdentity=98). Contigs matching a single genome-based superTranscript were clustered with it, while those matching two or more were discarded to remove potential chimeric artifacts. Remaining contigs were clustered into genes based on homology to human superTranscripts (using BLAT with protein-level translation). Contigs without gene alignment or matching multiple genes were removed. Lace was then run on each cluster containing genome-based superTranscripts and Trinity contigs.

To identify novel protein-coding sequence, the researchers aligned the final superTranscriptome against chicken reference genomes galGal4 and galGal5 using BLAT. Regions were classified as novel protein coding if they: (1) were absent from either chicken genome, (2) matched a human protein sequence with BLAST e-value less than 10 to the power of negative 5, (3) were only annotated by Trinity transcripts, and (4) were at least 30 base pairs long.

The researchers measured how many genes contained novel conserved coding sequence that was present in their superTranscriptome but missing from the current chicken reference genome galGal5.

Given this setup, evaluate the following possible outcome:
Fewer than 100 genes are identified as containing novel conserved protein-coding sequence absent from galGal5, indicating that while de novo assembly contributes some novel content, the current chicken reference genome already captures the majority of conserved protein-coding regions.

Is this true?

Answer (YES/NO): NO